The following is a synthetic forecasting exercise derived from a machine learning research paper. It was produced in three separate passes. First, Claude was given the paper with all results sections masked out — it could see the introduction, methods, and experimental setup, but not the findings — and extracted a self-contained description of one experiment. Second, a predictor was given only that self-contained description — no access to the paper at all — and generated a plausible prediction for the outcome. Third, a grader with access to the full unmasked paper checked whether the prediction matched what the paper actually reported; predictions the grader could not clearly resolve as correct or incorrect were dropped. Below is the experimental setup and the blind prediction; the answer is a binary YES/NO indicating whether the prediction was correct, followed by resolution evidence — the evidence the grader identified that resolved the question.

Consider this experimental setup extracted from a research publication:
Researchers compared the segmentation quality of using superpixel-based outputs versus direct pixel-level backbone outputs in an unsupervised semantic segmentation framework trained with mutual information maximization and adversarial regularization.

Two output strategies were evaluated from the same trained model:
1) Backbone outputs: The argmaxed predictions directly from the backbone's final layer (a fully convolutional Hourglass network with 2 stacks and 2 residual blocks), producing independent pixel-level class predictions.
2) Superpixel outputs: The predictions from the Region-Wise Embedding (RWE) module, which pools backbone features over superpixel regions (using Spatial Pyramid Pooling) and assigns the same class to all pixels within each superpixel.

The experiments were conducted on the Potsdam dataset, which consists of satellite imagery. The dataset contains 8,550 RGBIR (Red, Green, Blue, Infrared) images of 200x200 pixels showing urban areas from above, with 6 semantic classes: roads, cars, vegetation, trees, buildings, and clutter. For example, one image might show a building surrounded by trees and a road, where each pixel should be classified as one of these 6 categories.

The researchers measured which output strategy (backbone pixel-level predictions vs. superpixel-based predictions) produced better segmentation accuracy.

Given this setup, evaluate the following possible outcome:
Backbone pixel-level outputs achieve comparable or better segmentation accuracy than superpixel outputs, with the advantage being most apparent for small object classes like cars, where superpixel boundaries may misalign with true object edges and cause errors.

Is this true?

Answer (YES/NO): NO